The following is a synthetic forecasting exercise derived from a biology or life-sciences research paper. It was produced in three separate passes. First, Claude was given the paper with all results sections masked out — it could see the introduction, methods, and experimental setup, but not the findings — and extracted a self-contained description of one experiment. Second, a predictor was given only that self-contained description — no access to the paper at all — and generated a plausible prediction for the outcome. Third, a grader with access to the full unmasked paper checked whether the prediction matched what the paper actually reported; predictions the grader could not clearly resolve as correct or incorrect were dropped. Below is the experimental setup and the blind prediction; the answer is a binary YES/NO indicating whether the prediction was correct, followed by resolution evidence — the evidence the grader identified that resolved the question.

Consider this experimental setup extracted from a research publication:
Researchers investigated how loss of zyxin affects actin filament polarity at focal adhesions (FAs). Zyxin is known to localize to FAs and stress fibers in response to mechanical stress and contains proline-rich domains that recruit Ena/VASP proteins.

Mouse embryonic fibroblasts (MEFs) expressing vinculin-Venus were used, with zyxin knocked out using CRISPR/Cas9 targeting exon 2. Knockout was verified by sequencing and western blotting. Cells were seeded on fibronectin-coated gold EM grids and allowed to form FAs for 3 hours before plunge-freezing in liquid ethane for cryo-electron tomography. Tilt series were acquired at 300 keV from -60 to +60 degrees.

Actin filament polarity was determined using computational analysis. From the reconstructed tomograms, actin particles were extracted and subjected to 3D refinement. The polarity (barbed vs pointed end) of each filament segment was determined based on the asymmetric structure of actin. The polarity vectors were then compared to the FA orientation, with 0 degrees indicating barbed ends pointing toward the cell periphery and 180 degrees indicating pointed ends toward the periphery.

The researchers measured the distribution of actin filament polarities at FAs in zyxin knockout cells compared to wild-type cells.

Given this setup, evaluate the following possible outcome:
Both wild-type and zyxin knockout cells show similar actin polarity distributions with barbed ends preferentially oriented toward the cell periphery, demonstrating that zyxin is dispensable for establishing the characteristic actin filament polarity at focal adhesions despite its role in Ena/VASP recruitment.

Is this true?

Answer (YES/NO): NO